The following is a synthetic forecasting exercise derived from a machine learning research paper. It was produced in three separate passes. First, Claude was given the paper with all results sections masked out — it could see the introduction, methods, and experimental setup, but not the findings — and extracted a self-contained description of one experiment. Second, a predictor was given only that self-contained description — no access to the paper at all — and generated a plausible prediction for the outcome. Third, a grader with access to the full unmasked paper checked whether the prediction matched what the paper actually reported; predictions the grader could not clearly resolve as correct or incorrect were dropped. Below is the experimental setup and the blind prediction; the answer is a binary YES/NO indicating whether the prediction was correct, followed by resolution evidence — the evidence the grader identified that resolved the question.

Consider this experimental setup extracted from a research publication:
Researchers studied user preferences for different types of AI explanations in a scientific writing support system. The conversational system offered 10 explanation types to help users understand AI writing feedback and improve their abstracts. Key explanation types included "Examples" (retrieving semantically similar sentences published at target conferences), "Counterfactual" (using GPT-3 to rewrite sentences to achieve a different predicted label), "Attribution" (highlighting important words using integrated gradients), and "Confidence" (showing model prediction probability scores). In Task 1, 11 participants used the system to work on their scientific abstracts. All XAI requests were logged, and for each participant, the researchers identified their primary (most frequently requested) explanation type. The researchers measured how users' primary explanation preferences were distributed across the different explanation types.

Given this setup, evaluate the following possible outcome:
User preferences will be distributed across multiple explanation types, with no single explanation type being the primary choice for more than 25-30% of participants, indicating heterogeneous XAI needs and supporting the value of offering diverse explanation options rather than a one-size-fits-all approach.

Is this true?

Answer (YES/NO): NO